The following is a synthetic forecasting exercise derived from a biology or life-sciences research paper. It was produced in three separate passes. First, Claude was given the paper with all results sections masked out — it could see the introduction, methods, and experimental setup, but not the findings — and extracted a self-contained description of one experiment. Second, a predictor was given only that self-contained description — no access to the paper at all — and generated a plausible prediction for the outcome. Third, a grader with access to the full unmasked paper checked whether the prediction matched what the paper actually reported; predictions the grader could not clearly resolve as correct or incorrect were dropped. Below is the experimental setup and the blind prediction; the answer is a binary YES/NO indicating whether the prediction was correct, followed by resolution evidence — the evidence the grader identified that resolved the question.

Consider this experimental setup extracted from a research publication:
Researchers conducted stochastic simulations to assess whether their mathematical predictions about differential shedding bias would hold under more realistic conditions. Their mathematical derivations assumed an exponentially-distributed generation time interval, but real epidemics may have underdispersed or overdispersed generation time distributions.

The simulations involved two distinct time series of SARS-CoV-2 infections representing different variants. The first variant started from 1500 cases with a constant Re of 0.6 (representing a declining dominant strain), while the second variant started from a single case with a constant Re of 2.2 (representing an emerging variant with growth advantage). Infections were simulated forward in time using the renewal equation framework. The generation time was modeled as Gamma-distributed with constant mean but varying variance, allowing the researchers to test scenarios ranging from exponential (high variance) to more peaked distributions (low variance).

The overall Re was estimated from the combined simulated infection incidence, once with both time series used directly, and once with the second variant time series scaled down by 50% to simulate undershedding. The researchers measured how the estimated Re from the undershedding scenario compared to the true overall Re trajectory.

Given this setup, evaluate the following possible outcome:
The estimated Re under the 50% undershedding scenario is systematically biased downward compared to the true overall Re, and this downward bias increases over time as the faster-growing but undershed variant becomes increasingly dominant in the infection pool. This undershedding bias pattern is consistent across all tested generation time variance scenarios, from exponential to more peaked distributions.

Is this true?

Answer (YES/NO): NO